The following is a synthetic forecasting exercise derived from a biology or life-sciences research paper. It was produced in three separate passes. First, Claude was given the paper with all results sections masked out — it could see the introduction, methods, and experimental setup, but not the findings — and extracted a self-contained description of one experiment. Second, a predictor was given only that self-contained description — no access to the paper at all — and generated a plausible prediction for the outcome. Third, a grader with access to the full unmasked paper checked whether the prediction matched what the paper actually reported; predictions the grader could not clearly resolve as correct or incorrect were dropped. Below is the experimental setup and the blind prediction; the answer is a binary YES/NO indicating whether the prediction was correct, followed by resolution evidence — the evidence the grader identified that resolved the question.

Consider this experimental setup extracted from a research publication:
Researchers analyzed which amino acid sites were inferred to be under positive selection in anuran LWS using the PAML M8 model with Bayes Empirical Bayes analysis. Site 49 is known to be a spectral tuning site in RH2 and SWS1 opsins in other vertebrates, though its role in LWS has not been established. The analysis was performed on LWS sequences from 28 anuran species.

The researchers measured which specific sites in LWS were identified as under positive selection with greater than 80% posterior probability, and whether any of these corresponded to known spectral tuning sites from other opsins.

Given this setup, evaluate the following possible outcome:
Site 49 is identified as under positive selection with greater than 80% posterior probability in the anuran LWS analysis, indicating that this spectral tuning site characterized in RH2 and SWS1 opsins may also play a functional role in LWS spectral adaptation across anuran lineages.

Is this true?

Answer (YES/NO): YES